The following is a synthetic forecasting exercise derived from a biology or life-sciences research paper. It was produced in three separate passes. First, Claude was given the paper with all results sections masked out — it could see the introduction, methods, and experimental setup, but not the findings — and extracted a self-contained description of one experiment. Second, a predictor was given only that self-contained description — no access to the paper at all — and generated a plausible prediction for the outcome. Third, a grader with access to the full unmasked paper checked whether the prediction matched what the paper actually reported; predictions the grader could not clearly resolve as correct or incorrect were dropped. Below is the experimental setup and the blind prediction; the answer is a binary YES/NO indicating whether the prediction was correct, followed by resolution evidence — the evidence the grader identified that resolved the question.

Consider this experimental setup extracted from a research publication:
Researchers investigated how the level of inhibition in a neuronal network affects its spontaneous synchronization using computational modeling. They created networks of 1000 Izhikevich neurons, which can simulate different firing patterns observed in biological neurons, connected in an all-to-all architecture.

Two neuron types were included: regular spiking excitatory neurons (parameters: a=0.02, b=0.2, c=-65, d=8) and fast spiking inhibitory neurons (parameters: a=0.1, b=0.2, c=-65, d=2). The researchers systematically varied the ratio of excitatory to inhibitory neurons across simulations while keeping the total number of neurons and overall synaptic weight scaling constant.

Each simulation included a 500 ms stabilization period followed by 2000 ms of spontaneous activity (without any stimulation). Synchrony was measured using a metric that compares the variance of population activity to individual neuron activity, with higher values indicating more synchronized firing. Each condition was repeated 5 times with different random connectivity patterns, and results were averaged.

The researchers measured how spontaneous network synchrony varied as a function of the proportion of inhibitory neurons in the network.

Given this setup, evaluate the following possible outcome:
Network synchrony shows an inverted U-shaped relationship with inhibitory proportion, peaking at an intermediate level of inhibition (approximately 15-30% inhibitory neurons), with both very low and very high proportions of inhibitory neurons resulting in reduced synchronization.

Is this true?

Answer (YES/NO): NO